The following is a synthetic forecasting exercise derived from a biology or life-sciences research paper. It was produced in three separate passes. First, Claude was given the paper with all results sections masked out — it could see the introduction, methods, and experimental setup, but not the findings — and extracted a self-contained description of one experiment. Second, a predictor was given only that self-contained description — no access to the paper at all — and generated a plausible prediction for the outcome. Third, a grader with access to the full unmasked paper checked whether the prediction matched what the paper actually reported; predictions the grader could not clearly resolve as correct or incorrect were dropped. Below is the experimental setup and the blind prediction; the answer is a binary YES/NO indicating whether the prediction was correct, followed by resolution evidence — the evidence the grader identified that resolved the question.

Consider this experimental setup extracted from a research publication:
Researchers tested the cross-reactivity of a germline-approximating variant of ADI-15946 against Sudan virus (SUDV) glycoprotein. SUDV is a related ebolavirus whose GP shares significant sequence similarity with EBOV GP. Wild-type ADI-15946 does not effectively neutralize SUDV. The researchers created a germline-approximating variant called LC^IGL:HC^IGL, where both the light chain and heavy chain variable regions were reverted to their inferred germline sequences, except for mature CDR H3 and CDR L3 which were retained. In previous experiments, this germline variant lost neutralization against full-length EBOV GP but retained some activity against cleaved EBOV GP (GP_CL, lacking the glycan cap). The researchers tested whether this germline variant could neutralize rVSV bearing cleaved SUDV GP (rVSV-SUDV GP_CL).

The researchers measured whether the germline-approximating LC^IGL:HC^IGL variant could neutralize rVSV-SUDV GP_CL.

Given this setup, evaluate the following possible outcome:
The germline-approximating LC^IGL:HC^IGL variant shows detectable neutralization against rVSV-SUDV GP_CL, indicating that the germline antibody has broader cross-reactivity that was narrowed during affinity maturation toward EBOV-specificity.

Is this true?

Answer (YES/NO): NO